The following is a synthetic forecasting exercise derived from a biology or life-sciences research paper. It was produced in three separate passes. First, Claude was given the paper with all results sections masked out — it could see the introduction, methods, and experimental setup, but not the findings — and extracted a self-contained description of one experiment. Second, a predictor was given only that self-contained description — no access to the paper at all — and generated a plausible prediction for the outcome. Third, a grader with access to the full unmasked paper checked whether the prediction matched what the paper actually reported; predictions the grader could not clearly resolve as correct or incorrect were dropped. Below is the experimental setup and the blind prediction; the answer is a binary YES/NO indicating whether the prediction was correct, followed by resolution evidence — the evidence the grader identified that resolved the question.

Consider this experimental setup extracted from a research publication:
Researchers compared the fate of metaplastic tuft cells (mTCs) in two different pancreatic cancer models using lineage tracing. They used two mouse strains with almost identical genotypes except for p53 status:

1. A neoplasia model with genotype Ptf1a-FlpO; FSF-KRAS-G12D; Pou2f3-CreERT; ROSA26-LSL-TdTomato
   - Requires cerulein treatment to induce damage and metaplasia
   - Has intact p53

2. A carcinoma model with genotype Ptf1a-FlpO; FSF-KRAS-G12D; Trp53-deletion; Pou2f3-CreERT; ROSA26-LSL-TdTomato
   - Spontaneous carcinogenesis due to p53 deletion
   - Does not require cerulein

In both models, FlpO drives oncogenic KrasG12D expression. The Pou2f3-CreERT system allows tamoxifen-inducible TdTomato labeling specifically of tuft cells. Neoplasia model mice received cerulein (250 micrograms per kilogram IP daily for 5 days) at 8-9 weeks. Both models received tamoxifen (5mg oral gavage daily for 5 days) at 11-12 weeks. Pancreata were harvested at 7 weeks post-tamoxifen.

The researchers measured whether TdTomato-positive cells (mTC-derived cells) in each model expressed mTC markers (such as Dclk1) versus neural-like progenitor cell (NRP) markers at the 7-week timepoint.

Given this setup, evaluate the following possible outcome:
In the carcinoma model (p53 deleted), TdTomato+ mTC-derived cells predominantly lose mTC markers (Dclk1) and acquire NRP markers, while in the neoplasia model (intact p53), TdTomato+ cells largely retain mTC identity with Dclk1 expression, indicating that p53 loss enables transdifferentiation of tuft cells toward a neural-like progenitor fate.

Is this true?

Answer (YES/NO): YES